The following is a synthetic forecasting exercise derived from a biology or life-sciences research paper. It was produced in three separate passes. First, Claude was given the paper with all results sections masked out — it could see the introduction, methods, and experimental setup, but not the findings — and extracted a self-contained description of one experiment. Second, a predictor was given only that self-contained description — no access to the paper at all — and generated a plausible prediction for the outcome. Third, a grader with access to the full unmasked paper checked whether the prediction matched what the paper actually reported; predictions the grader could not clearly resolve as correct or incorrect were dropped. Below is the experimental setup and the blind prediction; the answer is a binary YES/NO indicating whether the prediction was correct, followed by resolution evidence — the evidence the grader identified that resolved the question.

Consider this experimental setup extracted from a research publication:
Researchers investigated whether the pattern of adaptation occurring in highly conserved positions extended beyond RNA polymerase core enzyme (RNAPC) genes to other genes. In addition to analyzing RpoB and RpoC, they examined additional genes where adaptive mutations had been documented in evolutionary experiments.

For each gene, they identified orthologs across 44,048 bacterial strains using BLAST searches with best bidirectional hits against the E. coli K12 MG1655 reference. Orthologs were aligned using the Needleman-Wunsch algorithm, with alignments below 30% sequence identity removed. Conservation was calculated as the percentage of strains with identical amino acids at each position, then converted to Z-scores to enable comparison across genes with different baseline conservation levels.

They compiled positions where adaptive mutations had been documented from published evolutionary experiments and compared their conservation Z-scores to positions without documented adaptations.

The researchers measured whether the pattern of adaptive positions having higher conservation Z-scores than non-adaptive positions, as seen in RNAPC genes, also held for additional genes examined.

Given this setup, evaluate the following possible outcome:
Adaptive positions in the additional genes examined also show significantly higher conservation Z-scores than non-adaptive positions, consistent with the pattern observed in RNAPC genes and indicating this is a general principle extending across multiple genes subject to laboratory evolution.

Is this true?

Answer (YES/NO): YES